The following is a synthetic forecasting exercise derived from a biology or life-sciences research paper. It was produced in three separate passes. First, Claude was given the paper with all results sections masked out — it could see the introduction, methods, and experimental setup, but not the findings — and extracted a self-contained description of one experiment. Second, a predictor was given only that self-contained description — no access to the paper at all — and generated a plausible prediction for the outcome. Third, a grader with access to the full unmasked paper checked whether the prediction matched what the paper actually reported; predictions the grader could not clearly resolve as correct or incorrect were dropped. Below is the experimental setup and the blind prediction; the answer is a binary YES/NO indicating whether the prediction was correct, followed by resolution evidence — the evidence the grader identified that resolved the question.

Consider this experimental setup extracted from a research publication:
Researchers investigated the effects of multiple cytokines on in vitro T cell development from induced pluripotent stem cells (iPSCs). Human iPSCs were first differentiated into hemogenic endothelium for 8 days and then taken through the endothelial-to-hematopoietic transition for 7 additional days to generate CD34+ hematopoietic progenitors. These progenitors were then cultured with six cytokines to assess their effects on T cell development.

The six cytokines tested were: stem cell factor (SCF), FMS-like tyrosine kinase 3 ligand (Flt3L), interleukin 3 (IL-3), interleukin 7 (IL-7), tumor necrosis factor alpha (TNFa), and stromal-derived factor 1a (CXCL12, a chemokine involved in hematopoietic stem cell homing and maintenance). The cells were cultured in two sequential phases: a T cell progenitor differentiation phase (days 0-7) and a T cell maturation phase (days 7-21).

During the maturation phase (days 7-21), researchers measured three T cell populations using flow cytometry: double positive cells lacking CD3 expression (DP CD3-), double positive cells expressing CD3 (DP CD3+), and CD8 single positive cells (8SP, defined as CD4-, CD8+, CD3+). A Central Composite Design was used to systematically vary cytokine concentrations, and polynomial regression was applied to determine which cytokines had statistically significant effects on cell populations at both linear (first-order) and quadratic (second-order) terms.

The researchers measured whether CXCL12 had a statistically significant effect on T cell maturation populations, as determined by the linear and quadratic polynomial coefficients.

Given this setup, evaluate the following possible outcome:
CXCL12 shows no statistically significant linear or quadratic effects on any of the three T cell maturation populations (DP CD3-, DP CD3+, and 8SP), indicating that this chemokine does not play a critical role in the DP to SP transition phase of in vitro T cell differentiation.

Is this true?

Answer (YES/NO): YES